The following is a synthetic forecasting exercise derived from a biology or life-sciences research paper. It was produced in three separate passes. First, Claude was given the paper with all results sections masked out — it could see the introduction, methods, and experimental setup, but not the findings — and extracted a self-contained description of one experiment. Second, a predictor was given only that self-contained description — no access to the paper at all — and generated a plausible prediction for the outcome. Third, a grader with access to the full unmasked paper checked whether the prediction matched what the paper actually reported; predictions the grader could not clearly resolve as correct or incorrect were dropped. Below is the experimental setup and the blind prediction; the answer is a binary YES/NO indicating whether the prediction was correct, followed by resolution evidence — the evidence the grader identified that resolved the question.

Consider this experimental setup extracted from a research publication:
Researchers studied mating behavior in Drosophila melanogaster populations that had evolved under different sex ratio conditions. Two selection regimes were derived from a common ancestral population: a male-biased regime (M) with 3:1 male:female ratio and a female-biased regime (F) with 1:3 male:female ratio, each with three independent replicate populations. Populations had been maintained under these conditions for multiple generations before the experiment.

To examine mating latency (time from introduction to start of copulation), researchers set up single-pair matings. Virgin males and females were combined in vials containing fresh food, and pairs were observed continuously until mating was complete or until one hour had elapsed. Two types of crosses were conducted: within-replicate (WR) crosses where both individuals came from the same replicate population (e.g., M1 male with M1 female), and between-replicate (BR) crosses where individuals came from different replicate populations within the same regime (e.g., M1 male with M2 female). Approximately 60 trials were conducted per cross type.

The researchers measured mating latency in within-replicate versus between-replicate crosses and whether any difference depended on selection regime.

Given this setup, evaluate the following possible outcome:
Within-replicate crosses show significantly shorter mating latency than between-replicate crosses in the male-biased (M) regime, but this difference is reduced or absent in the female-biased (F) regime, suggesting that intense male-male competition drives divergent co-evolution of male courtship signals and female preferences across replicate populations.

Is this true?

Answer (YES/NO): NO